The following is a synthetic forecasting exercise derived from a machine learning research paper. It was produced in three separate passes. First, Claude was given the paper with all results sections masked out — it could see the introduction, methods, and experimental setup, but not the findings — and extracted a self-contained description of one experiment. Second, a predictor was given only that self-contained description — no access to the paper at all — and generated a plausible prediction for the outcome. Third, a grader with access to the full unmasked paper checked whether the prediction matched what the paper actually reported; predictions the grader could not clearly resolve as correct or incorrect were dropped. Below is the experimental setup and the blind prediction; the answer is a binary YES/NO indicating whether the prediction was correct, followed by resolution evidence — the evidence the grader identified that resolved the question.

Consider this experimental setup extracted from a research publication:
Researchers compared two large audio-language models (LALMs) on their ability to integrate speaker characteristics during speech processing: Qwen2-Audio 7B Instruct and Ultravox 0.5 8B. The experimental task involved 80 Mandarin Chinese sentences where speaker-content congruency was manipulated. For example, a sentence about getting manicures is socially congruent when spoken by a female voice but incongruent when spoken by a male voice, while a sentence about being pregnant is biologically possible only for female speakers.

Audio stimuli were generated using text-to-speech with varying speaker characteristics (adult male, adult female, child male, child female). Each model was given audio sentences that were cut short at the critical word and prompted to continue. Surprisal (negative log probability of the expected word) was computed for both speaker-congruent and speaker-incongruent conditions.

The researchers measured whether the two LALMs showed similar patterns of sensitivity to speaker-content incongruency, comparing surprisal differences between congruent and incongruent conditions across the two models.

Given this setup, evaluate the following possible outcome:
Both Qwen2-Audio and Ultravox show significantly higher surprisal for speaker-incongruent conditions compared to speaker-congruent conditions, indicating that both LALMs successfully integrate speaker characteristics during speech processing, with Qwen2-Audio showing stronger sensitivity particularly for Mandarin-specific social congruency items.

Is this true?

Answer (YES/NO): NO